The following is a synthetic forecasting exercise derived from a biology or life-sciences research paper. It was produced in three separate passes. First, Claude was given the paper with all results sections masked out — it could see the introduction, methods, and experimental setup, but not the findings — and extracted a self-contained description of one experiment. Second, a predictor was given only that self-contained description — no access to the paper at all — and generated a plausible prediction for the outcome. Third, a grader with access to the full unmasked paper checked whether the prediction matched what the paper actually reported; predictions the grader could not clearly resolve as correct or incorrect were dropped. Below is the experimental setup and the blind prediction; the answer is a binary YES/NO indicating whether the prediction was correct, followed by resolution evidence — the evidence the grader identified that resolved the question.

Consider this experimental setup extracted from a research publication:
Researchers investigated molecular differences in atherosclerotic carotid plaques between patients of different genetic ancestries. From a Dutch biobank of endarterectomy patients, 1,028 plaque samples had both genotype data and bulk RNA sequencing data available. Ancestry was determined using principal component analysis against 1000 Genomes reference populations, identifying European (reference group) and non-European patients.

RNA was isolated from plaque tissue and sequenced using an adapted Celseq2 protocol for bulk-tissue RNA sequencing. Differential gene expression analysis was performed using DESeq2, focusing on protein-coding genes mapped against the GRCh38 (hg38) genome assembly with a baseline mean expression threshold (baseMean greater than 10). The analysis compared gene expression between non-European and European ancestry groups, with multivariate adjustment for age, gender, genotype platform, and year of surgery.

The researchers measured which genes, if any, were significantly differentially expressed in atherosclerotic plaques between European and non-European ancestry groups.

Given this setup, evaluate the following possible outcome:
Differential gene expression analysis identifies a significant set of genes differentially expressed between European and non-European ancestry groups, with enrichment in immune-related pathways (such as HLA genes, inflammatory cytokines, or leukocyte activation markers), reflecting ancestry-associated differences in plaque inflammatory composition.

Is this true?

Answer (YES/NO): YES